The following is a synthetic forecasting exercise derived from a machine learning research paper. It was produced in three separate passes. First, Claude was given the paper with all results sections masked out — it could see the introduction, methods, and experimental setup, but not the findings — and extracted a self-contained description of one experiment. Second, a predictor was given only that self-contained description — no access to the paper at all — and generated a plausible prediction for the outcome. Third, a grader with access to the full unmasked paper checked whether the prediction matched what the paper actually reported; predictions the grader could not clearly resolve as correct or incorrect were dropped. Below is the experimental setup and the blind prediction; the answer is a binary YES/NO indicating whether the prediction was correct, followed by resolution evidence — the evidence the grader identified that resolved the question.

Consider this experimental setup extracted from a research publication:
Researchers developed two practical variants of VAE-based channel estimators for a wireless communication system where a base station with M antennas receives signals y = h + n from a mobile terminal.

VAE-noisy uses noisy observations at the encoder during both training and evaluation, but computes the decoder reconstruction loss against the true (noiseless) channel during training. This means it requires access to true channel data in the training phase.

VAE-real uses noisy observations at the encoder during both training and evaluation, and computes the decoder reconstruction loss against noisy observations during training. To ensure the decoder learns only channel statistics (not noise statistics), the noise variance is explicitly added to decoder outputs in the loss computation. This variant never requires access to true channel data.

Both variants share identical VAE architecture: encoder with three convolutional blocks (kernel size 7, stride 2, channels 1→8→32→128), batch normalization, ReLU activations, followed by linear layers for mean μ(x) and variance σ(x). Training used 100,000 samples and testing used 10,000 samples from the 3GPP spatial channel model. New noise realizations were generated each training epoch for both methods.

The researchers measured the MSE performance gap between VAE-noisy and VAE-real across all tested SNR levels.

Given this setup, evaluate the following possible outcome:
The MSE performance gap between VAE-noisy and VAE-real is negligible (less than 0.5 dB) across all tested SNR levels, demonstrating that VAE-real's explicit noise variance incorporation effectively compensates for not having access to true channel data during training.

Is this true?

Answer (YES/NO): NO